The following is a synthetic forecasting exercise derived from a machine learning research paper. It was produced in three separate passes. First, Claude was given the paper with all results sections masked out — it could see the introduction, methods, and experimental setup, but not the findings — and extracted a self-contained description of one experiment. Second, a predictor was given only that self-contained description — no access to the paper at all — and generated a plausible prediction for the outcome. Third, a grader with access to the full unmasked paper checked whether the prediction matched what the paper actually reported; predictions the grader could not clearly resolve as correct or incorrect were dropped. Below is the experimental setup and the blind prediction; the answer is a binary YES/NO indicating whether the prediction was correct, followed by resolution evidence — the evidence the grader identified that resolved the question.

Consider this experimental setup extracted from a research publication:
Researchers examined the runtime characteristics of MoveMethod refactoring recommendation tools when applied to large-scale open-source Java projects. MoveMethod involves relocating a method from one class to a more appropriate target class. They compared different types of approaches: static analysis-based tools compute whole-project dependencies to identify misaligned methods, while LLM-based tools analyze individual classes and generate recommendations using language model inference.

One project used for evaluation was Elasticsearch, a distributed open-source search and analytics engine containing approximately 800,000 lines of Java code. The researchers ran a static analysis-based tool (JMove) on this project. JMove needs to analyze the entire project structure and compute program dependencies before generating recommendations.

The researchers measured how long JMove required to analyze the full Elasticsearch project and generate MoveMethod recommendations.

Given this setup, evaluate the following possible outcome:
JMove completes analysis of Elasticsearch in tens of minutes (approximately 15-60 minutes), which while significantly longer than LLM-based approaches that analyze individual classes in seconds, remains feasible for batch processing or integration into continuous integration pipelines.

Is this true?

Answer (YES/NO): NO